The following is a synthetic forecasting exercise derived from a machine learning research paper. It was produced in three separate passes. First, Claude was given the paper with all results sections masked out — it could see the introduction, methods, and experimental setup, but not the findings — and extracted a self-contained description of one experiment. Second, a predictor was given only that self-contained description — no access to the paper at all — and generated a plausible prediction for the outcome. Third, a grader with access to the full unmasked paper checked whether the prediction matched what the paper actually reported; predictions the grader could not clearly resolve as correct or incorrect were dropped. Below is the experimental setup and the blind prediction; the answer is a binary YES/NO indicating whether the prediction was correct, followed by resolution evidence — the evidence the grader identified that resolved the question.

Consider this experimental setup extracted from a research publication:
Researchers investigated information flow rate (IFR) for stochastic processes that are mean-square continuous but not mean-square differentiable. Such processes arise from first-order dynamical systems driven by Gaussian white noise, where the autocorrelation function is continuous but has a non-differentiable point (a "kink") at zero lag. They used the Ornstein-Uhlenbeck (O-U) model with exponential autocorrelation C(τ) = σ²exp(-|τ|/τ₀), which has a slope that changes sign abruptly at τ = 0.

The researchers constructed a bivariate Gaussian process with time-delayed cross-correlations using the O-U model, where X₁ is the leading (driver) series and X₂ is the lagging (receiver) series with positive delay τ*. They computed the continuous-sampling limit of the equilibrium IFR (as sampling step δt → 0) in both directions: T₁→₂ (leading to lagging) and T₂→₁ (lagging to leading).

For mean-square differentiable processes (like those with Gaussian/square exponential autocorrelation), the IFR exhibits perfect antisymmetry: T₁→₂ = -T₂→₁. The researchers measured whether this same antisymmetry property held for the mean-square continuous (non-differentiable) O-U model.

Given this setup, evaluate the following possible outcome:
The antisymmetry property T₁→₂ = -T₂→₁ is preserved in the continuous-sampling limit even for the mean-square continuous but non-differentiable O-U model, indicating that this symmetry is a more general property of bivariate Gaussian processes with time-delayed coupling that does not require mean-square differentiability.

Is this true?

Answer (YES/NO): NO